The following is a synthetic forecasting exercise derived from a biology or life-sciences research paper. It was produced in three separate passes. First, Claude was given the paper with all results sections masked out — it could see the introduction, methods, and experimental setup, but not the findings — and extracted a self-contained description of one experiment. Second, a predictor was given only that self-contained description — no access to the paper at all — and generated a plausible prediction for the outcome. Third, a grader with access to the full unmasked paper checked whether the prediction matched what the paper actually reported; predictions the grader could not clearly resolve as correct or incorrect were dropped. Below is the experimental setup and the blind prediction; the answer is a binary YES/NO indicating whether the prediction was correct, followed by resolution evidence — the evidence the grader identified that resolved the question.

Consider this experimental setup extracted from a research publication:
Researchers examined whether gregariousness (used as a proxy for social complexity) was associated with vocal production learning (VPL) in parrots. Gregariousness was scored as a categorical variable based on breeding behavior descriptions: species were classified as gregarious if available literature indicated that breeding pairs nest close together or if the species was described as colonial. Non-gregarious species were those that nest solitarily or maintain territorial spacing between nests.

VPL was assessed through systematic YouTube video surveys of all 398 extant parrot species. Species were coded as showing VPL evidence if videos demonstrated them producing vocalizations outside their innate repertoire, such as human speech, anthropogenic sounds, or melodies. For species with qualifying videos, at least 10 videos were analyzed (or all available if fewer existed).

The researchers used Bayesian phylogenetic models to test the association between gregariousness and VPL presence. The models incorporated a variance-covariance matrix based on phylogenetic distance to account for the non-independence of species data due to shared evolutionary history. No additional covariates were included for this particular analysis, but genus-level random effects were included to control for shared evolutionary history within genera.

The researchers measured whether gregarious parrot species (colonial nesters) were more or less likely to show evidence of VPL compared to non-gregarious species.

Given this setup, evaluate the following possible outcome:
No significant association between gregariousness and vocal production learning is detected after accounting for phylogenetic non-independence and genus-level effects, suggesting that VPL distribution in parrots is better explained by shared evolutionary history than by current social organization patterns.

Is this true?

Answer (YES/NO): NO